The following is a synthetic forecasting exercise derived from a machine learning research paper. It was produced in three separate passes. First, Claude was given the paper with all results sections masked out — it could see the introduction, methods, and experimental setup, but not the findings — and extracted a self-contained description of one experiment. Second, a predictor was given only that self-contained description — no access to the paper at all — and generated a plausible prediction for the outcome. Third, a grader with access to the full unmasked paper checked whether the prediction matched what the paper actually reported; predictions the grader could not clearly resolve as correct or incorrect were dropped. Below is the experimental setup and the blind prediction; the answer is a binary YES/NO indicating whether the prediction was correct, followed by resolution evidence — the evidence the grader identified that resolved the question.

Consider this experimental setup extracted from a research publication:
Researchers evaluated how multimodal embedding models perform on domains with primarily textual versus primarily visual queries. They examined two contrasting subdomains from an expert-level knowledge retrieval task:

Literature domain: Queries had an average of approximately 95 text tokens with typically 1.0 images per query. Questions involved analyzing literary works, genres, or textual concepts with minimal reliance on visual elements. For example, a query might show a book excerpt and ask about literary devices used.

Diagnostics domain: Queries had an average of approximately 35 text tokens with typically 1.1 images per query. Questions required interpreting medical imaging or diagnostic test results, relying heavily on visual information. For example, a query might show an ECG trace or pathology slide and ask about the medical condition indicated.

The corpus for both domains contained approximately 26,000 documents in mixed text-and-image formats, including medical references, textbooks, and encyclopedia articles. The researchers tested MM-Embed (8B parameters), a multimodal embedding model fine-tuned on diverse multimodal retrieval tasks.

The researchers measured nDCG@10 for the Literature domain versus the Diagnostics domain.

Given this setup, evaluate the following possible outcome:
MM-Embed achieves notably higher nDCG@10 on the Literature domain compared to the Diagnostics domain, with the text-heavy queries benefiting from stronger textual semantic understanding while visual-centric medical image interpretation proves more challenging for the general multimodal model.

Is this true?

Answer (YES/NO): YES